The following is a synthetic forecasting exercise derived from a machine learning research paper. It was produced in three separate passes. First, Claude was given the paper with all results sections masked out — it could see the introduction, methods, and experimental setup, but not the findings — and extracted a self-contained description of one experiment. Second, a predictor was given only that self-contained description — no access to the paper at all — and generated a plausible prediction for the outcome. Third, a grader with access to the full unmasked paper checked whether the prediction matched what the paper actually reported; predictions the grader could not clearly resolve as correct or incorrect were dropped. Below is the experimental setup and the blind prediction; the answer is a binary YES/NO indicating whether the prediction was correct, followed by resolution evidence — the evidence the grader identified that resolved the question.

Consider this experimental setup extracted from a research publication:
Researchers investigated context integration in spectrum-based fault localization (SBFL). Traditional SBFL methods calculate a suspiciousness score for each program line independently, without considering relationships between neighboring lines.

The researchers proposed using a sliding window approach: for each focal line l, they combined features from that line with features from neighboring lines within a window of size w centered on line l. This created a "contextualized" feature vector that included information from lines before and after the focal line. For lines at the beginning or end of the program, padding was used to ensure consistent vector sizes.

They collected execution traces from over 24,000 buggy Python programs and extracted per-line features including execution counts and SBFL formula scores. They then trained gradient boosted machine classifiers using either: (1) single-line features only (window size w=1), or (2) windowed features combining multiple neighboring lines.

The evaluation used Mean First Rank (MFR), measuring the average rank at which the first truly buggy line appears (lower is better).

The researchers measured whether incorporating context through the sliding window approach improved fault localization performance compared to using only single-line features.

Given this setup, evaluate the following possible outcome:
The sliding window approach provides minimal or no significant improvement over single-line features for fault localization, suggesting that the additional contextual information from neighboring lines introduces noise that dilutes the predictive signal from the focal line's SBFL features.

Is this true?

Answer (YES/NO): NO